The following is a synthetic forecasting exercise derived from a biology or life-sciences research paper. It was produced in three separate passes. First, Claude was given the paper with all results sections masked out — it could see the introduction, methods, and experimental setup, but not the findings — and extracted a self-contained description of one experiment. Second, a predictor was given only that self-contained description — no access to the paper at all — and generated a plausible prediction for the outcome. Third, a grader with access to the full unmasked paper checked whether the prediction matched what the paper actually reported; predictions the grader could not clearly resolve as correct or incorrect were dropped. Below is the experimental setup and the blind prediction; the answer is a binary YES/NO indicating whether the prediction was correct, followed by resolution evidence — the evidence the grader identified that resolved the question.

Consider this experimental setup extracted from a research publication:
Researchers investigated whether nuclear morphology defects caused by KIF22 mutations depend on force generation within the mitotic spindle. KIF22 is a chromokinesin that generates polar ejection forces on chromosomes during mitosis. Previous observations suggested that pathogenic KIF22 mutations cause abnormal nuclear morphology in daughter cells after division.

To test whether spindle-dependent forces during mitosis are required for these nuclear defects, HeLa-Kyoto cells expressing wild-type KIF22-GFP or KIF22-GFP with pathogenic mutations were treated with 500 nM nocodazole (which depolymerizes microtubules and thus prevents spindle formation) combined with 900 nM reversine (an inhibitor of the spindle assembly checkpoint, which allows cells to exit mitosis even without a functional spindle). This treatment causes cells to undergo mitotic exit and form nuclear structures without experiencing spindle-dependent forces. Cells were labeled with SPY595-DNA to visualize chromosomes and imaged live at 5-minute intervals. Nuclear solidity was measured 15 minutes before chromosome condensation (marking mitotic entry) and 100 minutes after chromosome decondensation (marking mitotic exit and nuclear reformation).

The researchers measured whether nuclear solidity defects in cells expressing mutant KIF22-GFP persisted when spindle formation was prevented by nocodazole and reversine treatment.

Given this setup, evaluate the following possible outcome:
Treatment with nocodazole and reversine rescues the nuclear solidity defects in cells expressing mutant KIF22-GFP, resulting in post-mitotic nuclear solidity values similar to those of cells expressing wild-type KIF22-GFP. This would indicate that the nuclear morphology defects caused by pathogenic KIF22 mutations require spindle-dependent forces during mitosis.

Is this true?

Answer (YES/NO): YES